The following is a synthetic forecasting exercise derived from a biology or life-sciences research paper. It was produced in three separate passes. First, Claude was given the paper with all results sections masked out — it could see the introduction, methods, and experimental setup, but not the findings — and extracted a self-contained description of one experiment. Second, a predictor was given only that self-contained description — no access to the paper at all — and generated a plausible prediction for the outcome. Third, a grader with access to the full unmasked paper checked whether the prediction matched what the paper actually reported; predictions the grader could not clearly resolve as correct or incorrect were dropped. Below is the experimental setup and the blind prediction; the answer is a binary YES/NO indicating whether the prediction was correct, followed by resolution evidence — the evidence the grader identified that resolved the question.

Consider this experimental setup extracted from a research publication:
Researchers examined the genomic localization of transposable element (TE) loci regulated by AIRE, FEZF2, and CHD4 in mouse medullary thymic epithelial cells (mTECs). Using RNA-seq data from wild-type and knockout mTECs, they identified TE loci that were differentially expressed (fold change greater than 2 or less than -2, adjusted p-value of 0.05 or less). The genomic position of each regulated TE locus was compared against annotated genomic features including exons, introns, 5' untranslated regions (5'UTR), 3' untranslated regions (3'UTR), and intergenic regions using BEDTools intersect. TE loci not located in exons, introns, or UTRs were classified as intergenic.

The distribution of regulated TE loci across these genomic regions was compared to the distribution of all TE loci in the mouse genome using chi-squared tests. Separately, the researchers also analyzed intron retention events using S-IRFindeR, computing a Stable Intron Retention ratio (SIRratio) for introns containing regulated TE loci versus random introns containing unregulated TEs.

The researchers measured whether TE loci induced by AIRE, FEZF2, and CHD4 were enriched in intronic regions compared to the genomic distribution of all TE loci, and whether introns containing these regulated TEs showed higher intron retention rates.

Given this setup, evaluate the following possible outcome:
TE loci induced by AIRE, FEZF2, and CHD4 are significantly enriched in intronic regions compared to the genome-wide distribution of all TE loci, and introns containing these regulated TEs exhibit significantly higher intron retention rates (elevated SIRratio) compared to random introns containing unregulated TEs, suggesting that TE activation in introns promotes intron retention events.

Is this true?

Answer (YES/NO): NO